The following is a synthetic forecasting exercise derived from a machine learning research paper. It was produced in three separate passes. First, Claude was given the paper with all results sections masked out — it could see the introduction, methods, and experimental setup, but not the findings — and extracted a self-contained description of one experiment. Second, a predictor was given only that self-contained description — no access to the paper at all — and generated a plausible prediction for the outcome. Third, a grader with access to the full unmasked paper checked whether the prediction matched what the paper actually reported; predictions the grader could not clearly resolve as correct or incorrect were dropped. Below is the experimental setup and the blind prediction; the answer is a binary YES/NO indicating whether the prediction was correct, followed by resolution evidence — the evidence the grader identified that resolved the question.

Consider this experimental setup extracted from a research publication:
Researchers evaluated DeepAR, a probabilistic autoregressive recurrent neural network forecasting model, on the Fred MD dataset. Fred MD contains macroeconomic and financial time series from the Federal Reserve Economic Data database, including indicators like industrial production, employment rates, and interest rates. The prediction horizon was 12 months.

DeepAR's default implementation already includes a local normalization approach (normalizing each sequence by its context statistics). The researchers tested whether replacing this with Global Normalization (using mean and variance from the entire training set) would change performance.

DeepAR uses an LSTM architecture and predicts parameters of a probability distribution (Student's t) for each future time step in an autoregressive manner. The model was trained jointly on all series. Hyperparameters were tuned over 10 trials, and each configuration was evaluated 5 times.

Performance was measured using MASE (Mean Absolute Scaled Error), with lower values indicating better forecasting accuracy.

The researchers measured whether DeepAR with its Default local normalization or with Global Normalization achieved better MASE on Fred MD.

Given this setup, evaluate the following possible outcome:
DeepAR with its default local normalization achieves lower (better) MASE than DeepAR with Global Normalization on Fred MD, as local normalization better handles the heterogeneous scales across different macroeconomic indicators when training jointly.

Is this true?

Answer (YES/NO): NO